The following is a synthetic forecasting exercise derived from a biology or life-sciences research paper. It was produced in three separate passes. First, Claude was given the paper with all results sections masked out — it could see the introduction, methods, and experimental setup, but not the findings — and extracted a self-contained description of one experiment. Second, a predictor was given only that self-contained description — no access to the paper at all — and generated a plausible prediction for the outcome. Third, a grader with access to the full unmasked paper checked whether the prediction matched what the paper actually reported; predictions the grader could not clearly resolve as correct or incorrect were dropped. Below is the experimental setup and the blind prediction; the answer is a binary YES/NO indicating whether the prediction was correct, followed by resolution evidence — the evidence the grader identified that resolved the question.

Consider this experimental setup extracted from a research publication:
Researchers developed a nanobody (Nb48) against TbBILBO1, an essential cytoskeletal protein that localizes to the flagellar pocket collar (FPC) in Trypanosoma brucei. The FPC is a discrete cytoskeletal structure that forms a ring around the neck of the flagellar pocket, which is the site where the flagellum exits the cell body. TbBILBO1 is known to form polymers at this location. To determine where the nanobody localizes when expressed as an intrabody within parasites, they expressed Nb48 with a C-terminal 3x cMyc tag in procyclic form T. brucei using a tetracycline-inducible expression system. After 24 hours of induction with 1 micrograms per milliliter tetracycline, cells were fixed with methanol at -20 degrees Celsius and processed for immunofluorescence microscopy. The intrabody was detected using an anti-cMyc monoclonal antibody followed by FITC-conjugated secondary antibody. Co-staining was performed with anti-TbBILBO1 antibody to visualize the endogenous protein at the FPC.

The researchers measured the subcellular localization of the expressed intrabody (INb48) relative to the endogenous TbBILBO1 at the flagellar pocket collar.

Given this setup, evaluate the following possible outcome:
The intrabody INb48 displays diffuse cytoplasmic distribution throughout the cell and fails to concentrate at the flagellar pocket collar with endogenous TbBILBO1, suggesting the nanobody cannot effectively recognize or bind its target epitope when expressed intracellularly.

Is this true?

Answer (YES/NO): NO